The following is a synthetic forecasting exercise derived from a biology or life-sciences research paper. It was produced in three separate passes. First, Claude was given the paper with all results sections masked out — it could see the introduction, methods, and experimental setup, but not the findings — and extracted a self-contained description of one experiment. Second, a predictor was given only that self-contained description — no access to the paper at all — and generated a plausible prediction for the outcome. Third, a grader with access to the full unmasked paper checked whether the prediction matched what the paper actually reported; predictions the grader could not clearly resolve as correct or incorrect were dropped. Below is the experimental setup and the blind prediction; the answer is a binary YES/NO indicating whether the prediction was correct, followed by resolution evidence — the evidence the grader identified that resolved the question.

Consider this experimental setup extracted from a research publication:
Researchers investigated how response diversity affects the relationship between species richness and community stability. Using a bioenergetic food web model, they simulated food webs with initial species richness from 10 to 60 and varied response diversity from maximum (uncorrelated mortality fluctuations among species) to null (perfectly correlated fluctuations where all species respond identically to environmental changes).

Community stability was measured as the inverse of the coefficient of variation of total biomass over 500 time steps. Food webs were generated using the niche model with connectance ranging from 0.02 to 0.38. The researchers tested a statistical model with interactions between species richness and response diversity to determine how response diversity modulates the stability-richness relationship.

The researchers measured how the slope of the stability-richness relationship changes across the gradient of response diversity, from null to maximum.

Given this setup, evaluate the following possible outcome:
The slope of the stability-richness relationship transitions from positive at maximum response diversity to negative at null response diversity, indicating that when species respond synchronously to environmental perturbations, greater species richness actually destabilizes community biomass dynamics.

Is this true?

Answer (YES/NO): YES